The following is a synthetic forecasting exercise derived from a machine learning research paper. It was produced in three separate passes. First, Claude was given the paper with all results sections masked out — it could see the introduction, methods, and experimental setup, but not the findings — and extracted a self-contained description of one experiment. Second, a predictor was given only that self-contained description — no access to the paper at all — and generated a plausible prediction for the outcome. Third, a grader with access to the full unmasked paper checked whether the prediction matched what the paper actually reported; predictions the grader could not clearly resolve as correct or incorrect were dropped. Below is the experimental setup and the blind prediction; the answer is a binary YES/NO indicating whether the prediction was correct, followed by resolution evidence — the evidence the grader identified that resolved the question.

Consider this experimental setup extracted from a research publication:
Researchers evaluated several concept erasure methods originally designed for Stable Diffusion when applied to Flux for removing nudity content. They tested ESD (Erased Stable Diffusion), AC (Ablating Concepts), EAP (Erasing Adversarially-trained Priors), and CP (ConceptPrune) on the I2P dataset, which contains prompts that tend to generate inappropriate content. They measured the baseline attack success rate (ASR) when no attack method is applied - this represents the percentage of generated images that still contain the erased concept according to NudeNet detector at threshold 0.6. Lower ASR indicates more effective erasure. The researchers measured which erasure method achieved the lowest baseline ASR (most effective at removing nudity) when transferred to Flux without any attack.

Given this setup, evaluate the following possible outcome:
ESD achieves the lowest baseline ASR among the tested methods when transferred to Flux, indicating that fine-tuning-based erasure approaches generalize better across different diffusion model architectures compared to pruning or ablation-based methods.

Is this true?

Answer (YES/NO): NO